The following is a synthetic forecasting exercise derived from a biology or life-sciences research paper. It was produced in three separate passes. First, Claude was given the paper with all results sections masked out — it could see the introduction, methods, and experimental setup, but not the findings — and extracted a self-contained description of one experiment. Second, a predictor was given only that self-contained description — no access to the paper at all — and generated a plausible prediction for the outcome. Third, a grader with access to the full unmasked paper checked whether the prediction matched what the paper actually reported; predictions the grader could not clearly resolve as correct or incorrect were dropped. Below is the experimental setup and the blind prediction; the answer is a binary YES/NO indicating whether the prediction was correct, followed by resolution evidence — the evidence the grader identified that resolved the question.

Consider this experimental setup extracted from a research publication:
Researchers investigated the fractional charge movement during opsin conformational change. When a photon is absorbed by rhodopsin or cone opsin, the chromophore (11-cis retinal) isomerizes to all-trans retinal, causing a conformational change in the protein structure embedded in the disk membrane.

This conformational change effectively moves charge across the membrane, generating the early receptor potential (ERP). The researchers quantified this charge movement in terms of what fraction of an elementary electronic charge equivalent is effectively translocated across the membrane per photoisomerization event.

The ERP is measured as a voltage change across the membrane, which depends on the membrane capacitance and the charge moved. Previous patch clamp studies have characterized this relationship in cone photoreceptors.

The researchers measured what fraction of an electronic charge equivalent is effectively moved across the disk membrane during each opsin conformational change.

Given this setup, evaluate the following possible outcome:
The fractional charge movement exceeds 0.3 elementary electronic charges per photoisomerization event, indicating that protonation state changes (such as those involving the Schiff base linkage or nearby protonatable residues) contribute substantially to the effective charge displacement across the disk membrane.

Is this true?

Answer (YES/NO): NO